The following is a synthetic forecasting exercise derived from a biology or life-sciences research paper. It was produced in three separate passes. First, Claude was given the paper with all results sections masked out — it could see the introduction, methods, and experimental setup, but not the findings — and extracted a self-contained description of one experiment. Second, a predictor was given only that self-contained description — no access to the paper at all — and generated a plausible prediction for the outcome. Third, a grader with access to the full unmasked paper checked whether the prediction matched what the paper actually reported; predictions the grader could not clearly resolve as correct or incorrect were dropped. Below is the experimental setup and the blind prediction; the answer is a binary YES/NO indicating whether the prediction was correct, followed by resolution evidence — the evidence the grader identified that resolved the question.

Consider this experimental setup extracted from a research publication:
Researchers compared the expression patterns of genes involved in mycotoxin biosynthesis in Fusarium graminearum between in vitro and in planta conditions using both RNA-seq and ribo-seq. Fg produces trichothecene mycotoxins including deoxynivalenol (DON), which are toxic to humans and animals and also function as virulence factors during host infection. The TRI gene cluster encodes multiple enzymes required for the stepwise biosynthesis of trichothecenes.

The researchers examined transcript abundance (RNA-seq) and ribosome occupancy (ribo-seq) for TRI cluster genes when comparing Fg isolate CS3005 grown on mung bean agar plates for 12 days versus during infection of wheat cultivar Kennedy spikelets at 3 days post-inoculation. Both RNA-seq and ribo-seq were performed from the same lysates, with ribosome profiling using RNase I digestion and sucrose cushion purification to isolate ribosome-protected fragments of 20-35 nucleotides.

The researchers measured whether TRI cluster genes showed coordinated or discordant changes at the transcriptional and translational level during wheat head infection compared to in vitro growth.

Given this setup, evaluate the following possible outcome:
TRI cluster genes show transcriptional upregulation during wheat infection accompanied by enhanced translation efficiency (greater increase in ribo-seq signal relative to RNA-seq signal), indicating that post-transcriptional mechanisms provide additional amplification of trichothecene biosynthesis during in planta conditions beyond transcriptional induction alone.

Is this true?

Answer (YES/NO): NO